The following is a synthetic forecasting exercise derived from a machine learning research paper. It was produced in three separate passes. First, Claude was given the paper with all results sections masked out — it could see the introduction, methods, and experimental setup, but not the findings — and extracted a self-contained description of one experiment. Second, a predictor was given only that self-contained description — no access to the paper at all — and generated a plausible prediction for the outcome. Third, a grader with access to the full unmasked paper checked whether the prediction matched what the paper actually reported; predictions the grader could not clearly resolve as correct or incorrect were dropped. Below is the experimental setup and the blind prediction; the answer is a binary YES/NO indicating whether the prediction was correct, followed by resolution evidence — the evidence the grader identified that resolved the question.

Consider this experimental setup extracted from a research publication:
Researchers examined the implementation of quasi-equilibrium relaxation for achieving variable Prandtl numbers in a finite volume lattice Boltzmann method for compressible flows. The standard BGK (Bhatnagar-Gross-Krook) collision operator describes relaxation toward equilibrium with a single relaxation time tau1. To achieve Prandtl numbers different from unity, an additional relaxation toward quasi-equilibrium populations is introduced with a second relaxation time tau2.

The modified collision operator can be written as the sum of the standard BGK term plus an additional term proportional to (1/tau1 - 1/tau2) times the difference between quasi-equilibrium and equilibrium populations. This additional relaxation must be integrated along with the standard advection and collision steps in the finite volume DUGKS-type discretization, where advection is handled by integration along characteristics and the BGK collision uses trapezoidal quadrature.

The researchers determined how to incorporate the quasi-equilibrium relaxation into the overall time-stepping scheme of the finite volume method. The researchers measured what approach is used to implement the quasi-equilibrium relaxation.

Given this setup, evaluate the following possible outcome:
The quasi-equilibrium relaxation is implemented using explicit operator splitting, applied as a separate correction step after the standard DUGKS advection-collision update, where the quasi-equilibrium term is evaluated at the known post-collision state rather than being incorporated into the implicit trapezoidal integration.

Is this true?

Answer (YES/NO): NO